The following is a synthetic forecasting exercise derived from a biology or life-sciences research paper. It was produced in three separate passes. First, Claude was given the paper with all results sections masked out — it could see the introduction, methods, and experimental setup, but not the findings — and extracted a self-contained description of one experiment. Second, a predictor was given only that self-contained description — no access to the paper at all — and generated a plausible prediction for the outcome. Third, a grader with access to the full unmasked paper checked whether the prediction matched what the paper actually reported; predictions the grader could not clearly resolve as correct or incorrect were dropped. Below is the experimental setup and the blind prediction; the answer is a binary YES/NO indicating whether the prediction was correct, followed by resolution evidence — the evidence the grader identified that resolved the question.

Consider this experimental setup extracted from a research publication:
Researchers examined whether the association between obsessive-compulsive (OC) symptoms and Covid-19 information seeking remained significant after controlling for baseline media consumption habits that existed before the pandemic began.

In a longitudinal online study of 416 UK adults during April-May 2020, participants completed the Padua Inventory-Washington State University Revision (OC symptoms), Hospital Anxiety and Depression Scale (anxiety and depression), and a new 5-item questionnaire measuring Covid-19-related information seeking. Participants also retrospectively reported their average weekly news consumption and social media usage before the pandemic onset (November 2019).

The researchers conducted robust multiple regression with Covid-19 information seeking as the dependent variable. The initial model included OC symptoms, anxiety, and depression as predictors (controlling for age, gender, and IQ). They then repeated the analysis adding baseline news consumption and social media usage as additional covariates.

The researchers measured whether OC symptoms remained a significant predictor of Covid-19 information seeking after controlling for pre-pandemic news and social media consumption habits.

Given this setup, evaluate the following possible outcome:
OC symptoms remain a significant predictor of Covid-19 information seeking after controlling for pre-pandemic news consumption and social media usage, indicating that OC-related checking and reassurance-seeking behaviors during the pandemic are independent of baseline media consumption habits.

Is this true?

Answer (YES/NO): YES